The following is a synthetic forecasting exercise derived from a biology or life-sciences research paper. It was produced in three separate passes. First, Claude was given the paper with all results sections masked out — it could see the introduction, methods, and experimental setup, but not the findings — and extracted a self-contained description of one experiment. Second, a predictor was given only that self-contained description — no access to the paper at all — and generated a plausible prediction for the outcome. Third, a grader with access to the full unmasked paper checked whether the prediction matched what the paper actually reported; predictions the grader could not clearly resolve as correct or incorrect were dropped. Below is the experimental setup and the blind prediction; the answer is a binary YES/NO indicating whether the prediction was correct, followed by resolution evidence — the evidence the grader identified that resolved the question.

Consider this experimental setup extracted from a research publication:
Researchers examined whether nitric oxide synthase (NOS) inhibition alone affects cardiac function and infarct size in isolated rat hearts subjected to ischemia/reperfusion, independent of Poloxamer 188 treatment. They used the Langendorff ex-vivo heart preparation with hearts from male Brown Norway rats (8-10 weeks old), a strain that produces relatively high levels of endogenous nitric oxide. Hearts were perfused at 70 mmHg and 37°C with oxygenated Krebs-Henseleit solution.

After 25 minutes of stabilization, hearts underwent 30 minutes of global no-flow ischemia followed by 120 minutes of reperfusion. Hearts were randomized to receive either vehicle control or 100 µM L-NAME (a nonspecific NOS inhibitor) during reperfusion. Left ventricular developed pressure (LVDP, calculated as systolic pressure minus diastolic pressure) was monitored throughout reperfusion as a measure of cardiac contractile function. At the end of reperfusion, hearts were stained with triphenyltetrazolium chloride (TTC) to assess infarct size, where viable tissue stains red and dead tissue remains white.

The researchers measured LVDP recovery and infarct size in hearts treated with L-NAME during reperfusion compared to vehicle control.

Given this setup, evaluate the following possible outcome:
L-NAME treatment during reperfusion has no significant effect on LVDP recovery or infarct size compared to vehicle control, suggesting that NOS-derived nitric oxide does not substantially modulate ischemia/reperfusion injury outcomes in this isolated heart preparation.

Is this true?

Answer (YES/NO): YES